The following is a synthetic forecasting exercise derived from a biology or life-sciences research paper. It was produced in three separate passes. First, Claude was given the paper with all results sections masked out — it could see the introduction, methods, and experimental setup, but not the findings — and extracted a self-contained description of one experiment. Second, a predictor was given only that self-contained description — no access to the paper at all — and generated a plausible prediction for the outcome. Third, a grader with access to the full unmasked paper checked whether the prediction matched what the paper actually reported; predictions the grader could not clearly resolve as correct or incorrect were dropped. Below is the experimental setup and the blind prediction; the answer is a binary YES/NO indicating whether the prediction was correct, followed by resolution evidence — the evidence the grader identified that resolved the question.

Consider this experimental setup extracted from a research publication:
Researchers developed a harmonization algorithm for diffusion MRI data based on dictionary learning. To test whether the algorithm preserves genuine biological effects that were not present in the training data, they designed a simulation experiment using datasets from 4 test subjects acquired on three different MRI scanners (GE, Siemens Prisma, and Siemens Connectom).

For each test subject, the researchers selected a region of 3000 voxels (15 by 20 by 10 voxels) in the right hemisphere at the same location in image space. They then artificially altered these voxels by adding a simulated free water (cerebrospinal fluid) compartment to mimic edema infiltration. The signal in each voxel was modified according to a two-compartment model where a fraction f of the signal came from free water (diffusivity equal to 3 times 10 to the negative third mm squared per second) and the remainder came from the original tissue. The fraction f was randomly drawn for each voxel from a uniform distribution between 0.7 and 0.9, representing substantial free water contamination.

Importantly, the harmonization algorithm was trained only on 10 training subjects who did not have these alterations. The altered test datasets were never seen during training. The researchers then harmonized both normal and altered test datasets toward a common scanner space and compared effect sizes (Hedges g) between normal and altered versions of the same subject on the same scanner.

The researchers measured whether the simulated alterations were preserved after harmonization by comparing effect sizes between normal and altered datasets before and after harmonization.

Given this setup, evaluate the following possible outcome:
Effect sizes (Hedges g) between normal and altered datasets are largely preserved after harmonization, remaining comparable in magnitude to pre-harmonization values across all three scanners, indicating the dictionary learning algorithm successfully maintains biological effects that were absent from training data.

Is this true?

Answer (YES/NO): YES